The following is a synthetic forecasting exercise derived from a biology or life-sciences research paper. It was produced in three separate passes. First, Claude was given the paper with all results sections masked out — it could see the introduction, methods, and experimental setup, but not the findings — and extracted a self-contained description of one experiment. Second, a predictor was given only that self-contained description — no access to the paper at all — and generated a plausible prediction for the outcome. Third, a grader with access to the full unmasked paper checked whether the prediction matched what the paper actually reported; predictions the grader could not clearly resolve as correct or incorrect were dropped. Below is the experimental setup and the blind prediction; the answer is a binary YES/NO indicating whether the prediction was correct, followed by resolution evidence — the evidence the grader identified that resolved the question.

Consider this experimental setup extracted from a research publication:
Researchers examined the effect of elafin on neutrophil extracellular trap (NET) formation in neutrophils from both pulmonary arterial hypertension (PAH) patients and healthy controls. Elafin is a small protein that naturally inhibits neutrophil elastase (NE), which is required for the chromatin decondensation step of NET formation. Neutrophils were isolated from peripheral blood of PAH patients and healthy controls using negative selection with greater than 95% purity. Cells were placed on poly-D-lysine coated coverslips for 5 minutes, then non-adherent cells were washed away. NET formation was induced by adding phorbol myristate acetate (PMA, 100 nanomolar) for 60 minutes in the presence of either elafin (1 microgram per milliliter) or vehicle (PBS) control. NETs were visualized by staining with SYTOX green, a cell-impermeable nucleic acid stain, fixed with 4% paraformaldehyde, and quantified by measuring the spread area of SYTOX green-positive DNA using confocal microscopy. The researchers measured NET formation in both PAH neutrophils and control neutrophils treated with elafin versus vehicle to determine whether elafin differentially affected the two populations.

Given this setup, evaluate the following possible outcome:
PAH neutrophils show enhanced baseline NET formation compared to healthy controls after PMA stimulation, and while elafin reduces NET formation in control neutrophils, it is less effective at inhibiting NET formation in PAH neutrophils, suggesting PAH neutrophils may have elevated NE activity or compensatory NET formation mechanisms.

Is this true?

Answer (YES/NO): NO